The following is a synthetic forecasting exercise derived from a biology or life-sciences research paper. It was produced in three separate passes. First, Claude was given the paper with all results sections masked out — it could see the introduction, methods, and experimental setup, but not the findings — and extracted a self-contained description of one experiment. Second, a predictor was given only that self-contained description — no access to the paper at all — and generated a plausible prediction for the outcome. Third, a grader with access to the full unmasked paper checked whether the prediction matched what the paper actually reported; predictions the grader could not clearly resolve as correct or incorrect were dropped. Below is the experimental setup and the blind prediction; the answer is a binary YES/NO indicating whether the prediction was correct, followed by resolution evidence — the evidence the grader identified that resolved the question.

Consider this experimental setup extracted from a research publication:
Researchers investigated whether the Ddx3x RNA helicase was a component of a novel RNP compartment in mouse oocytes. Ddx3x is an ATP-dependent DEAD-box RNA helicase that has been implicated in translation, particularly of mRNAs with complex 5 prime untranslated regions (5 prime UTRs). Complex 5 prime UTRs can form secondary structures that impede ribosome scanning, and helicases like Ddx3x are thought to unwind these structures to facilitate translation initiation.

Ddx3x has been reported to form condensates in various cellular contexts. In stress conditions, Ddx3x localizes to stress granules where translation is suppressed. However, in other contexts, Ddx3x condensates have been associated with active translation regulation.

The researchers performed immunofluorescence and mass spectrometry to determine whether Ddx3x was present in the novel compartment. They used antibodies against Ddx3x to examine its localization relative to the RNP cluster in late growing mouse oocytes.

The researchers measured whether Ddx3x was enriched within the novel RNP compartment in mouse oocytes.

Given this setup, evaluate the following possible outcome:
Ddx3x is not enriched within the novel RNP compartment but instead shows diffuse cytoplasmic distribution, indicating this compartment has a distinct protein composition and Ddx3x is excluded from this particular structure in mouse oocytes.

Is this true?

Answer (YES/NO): NO